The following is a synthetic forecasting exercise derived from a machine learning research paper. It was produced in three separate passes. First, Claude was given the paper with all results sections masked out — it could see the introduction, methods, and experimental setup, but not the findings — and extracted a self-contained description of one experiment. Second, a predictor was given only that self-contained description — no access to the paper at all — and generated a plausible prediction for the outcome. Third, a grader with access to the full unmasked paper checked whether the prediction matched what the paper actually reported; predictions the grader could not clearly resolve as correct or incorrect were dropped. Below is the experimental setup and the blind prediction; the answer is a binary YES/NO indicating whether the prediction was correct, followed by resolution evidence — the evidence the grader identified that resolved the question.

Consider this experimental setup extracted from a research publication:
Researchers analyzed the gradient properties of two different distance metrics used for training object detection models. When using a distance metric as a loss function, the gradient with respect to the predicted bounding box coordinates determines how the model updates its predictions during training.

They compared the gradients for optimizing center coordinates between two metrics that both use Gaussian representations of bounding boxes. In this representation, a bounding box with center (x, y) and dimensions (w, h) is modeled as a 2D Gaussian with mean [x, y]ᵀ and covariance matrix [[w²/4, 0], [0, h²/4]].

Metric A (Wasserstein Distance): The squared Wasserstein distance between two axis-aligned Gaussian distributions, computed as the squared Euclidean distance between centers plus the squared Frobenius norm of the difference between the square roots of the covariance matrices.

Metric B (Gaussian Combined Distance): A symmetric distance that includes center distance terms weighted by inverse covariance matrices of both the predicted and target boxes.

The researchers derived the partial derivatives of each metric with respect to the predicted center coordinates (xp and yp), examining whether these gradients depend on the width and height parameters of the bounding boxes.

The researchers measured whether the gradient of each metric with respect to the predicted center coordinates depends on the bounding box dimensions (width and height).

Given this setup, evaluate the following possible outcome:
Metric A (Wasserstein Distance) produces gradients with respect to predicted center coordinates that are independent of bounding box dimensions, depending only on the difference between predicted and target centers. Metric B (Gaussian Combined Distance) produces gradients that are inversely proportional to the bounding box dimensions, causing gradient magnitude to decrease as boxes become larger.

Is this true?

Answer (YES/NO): NO